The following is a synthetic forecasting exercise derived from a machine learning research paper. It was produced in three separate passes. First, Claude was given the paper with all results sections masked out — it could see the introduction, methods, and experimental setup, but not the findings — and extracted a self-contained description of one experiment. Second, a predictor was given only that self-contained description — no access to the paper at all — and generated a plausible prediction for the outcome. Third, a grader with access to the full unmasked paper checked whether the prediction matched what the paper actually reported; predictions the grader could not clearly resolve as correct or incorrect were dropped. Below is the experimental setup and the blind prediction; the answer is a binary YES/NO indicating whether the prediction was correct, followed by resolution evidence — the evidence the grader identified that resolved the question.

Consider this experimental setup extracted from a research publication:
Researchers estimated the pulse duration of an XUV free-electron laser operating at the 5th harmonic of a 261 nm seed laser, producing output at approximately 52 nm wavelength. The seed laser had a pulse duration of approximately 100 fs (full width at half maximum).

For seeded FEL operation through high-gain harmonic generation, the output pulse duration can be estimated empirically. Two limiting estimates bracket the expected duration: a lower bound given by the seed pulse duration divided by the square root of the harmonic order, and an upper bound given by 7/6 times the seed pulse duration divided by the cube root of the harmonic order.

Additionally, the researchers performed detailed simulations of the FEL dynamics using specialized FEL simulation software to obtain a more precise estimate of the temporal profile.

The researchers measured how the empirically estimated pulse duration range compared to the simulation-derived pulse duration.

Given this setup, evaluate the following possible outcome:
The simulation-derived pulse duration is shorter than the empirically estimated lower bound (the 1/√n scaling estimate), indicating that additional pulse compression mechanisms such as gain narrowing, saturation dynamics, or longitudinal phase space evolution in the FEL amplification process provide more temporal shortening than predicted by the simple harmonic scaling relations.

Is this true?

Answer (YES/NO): NO